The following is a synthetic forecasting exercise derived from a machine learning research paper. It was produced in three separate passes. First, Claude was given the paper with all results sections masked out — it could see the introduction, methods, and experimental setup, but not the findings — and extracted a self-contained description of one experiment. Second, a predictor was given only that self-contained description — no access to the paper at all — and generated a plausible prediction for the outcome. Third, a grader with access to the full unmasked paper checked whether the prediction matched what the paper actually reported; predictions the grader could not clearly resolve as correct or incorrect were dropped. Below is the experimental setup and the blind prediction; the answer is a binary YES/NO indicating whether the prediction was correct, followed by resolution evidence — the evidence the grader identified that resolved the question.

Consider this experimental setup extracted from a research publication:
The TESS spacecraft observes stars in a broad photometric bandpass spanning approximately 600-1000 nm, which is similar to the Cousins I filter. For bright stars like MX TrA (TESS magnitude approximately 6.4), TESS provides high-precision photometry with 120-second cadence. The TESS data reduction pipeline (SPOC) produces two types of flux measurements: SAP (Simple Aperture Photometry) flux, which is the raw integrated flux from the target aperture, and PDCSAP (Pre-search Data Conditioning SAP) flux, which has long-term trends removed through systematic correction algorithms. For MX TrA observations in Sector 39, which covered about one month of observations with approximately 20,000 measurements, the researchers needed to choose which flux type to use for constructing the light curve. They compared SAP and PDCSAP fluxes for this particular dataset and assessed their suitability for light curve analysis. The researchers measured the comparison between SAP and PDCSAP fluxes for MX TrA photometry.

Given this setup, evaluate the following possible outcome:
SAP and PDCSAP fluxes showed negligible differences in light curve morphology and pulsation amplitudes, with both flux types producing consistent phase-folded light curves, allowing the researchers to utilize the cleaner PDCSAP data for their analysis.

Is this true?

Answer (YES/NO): NO